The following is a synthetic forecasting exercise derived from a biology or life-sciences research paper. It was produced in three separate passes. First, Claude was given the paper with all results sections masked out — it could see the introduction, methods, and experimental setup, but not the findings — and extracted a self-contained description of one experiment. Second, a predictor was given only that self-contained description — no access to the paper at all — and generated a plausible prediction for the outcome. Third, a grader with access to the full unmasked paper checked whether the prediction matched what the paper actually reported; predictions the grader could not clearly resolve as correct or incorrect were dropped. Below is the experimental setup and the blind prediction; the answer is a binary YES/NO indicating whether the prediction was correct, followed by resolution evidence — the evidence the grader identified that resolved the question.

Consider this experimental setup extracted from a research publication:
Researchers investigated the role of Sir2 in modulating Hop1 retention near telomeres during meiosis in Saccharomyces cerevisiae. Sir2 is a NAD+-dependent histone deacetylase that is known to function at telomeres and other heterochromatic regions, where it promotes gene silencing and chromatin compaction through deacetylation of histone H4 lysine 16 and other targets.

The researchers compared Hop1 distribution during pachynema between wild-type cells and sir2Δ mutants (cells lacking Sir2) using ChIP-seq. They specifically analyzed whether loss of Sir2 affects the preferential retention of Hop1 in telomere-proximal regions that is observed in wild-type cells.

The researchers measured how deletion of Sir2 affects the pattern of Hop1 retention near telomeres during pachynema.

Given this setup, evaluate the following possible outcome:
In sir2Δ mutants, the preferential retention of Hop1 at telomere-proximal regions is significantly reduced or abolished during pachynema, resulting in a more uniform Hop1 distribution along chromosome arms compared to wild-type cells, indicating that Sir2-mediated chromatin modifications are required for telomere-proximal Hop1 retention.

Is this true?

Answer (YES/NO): NO